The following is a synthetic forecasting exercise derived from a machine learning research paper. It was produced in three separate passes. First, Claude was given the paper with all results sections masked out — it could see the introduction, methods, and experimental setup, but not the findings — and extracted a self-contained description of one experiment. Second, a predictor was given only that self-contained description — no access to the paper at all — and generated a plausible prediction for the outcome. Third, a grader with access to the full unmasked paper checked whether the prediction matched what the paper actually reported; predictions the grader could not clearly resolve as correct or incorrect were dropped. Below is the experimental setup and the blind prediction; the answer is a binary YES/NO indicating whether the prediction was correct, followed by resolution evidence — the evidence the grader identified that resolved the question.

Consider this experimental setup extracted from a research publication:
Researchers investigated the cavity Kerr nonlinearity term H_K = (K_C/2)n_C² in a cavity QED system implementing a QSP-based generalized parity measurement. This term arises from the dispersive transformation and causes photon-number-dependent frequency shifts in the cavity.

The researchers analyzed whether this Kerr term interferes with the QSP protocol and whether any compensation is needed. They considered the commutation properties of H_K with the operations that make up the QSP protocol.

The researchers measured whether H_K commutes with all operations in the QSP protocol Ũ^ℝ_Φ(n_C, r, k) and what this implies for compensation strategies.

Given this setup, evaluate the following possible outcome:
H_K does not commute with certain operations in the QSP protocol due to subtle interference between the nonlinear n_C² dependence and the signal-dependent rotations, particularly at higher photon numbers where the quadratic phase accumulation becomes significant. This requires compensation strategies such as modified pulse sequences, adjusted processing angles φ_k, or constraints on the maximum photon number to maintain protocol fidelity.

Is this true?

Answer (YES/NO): NO